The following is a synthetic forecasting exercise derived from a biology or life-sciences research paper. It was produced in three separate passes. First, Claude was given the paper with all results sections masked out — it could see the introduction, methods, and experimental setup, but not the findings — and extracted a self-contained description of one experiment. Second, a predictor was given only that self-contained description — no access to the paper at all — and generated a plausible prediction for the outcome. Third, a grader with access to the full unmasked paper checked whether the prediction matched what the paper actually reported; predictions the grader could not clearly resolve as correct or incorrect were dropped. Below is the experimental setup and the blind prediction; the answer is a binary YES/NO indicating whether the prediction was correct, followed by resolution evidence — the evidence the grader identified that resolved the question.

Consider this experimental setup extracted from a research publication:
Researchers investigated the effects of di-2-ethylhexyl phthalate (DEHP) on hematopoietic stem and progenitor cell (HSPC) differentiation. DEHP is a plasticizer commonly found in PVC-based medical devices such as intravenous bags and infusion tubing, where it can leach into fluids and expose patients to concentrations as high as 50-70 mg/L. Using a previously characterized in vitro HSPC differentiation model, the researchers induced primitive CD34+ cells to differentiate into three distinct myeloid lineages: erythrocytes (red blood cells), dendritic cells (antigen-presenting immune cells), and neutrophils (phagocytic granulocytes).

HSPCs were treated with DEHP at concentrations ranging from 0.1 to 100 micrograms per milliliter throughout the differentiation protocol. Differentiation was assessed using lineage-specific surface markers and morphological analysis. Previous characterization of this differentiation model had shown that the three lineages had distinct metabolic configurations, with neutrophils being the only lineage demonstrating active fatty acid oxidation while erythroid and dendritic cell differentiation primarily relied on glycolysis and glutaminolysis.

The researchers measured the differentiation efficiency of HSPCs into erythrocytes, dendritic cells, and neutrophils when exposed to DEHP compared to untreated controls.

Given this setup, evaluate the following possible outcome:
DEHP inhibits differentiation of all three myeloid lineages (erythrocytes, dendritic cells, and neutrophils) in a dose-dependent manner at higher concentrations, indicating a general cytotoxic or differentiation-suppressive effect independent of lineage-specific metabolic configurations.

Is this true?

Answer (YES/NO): NO